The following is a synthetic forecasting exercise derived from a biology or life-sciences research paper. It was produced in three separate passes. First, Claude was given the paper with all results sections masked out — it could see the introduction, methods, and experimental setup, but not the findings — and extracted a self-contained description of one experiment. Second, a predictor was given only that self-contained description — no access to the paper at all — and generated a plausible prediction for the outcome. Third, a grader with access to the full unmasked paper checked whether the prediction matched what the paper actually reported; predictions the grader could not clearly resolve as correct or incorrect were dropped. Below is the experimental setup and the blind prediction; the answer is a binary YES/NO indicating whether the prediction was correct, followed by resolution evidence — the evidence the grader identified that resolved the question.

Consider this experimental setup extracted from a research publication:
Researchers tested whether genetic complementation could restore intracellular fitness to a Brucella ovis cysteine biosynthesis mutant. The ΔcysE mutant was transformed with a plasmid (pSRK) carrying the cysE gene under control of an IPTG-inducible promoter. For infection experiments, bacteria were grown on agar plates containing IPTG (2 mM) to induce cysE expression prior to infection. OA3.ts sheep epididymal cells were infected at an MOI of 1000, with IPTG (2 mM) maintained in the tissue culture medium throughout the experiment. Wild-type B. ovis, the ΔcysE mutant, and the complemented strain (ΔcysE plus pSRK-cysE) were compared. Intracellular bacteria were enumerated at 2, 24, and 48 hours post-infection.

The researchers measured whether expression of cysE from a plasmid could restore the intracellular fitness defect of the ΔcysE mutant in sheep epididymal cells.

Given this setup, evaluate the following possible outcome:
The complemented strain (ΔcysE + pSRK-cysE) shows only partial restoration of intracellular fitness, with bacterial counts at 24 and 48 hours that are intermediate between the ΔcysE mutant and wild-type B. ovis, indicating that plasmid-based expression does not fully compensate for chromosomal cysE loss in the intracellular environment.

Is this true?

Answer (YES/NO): YES